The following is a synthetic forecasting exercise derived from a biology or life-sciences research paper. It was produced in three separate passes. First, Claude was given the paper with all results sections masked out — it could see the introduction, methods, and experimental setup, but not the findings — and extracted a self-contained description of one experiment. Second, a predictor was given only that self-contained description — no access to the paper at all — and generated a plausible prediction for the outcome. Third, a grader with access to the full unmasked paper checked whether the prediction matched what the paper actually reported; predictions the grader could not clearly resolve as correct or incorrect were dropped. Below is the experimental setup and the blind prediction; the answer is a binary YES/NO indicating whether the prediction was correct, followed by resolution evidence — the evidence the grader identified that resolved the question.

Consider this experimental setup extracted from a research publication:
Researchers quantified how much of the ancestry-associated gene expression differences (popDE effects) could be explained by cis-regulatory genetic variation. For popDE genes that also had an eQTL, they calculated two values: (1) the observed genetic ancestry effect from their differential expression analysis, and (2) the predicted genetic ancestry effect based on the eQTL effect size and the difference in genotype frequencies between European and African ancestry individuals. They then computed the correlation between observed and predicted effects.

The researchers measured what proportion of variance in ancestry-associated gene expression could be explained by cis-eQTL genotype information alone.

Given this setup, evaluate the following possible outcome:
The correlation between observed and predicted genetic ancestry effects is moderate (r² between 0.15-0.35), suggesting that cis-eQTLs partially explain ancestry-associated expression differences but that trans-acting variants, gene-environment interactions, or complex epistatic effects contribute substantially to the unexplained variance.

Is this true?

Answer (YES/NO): NO